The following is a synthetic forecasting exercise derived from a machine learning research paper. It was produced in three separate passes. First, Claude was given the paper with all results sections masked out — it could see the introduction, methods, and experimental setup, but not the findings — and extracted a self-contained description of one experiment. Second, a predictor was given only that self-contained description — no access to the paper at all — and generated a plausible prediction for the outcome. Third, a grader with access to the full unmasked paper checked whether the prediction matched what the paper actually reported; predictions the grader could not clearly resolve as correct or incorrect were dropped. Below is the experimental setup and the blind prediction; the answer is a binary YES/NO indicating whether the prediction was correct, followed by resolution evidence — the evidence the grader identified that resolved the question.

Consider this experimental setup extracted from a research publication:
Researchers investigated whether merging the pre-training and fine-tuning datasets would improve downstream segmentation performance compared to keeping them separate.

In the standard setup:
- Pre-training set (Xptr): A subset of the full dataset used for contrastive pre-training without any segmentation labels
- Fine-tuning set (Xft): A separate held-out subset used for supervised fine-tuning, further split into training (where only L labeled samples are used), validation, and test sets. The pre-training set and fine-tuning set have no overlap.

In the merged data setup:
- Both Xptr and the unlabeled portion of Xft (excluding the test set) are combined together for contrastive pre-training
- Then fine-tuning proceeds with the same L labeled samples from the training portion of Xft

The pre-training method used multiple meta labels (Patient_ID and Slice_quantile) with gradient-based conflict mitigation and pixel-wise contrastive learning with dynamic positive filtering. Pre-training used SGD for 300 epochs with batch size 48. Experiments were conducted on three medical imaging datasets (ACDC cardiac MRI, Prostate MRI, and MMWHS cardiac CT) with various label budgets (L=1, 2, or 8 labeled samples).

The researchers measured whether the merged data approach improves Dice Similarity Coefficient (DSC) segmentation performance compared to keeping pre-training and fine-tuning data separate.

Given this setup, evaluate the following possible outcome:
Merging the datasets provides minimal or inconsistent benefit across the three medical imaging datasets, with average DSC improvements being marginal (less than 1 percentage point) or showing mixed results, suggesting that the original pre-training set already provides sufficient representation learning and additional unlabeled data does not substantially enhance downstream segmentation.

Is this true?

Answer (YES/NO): NO